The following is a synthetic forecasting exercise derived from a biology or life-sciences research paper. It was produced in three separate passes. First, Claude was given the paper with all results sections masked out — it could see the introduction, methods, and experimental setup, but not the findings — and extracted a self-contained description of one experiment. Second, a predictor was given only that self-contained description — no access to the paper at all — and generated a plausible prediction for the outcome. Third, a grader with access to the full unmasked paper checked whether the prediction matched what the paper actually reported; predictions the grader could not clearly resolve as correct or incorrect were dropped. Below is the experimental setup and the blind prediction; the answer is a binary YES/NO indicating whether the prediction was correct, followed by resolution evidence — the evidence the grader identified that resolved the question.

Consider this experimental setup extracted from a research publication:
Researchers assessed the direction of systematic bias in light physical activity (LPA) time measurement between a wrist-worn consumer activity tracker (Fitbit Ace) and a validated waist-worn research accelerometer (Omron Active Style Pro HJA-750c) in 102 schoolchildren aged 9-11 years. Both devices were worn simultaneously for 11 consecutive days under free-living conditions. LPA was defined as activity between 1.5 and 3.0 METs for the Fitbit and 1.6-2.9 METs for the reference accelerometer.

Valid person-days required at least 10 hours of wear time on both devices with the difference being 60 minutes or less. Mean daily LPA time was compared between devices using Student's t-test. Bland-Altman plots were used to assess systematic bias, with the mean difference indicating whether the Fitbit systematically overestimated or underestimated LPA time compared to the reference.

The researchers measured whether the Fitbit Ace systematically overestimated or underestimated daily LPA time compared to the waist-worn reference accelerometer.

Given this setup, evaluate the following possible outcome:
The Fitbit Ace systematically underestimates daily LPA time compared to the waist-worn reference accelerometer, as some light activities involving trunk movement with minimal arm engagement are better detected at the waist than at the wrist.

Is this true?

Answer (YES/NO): YES